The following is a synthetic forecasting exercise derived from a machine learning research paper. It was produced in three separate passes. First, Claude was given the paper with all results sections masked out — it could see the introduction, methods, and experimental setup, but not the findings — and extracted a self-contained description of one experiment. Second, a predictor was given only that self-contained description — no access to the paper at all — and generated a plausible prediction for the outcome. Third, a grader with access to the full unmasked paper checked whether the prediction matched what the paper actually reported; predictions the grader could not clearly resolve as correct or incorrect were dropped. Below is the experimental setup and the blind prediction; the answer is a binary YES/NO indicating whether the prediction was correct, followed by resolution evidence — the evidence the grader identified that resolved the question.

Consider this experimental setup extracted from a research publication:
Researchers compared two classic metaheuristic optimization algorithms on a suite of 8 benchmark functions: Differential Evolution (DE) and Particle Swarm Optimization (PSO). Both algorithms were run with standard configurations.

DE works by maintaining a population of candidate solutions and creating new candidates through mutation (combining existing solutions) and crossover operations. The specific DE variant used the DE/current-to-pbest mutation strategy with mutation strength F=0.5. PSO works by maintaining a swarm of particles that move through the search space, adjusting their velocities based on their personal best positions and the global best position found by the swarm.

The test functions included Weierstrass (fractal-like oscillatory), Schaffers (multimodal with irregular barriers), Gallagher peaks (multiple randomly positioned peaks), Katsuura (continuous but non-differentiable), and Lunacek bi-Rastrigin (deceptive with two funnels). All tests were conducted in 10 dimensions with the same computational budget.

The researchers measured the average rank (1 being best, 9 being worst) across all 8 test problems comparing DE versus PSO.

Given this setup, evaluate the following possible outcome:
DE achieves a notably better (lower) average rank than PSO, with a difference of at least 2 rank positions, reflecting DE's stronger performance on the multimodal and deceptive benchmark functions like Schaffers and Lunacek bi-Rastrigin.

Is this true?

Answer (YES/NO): NO